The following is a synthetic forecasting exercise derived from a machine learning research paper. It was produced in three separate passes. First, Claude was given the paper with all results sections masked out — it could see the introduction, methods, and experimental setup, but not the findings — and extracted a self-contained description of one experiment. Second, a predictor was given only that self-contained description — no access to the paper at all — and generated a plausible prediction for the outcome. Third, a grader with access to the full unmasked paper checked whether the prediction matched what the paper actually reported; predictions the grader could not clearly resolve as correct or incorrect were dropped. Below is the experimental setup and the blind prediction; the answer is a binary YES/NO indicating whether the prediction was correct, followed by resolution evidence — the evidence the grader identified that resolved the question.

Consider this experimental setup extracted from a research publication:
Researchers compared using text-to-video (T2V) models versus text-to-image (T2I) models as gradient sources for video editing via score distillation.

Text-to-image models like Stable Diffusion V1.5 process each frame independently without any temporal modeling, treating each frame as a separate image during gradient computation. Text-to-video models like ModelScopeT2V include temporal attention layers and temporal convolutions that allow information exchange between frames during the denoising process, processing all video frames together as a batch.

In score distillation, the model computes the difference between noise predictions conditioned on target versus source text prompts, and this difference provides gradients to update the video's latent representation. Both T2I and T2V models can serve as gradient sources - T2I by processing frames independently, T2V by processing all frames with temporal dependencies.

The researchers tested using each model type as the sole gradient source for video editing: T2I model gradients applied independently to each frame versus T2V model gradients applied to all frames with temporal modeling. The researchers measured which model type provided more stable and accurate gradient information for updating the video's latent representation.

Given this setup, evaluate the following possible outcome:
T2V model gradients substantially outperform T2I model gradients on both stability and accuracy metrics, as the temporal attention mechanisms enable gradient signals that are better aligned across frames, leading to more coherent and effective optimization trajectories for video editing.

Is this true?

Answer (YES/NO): NO